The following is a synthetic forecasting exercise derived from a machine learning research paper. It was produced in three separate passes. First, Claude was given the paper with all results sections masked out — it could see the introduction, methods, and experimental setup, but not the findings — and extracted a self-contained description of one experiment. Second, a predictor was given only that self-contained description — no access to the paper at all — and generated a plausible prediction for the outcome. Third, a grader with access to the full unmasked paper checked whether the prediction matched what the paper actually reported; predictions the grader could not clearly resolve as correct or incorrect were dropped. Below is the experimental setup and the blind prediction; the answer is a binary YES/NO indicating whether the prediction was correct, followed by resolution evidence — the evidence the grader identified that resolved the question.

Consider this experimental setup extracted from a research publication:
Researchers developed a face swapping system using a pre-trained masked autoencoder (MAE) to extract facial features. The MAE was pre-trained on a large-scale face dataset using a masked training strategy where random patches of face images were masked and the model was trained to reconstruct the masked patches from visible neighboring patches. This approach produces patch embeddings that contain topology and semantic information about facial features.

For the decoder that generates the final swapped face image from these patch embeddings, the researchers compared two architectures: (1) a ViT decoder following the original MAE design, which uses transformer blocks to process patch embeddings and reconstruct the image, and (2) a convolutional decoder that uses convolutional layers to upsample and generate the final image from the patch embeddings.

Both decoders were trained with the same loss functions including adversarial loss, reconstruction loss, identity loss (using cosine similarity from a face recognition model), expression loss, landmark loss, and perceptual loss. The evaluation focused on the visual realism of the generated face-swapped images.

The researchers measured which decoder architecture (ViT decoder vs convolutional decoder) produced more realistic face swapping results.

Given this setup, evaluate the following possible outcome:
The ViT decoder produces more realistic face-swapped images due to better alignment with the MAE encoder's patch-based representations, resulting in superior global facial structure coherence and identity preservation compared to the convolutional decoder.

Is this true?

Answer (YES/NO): NO